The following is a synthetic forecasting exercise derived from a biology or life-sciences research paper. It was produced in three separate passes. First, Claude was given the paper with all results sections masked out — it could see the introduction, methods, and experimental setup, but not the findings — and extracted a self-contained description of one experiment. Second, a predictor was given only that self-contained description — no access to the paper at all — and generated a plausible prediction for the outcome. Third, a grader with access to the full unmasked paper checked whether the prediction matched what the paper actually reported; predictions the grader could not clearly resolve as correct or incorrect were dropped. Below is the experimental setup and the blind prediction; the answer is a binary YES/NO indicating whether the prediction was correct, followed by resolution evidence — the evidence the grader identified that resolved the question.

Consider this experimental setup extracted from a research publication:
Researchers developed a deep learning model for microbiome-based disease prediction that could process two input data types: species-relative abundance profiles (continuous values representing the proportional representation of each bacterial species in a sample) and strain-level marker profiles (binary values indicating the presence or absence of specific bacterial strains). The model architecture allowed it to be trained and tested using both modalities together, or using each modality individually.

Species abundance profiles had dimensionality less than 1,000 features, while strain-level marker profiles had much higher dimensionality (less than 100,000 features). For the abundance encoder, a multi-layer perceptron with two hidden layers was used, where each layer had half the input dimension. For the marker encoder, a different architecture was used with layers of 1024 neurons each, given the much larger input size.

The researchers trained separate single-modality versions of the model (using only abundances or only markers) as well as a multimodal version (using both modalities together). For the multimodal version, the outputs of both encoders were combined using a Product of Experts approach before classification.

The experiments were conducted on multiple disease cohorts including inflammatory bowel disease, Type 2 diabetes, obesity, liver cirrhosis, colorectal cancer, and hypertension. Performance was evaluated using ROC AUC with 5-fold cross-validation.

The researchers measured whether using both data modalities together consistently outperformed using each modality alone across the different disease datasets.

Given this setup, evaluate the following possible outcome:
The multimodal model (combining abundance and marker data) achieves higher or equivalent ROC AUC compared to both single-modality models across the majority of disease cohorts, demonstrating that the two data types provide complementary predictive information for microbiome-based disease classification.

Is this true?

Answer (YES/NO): YES